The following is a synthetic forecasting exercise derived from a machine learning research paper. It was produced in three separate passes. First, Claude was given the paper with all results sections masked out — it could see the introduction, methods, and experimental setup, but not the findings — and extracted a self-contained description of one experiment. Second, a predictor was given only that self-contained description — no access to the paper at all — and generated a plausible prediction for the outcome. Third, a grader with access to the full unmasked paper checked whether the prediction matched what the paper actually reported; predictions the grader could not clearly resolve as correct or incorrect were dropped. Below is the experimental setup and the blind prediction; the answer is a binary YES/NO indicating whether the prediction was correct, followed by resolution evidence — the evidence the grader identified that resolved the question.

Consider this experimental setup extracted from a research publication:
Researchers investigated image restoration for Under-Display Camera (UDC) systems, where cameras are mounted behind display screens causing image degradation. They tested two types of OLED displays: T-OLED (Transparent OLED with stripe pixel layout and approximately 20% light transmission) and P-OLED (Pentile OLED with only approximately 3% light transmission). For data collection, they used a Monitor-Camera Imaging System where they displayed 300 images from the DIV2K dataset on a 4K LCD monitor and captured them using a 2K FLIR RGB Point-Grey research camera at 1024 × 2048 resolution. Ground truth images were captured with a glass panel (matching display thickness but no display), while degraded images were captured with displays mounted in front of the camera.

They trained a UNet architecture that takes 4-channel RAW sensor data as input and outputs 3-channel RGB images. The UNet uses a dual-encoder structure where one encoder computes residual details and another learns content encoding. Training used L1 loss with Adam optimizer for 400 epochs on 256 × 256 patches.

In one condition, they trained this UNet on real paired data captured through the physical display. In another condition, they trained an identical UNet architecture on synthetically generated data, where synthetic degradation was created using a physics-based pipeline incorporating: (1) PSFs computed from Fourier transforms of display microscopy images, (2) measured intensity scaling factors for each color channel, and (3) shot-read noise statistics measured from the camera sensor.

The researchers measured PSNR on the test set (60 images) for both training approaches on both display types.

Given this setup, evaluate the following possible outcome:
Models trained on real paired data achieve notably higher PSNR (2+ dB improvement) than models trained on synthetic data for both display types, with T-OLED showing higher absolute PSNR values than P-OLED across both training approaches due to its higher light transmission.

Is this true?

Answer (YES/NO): YES